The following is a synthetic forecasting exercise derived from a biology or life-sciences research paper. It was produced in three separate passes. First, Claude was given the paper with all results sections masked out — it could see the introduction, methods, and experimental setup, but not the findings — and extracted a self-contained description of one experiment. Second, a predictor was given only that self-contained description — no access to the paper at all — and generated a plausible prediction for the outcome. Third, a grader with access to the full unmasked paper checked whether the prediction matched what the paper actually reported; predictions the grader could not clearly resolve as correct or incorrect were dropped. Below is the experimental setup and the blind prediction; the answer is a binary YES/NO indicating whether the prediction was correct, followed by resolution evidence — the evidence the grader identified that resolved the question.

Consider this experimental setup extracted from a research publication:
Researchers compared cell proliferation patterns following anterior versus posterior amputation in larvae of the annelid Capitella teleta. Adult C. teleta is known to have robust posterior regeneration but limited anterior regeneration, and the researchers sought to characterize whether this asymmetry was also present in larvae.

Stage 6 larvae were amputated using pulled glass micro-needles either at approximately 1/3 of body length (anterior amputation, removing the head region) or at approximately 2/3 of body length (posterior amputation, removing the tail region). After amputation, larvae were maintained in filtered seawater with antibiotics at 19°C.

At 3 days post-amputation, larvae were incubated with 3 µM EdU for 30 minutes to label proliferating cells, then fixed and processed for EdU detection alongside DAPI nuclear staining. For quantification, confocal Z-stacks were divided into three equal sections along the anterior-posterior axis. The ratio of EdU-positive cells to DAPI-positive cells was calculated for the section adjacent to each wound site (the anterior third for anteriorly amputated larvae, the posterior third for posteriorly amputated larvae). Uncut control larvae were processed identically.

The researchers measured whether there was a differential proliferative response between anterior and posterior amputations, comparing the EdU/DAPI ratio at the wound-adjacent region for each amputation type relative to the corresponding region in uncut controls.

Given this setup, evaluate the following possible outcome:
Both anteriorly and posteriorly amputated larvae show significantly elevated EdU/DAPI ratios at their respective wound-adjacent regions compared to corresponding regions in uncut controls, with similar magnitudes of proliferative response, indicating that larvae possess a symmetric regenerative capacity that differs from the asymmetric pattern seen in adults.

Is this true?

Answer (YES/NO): NO